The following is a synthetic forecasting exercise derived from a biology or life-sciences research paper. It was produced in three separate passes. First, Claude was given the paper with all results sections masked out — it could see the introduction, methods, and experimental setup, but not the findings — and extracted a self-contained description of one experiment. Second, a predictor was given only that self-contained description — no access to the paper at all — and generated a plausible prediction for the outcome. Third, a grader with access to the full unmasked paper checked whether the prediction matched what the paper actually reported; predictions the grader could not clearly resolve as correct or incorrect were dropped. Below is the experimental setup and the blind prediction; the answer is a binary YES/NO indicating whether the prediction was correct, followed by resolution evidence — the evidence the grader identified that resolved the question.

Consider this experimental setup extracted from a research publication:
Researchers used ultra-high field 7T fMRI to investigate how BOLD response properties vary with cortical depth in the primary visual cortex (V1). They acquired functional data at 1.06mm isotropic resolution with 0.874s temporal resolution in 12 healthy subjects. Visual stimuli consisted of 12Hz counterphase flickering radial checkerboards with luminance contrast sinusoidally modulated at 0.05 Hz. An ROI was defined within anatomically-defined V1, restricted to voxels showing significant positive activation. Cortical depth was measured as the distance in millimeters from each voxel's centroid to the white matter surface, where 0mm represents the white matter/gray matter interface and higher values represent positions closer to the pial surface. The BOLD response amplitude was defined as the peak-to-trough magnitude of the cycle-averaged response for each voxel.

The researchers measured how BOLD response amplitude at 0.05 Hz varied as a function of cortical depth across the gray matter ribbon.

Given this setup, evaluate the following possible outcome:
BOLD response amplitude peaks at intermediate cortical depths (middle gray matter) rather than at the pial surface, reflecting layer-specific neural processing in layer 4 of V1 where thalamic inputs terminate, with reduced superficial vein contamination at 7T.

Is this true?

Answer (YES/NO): NO